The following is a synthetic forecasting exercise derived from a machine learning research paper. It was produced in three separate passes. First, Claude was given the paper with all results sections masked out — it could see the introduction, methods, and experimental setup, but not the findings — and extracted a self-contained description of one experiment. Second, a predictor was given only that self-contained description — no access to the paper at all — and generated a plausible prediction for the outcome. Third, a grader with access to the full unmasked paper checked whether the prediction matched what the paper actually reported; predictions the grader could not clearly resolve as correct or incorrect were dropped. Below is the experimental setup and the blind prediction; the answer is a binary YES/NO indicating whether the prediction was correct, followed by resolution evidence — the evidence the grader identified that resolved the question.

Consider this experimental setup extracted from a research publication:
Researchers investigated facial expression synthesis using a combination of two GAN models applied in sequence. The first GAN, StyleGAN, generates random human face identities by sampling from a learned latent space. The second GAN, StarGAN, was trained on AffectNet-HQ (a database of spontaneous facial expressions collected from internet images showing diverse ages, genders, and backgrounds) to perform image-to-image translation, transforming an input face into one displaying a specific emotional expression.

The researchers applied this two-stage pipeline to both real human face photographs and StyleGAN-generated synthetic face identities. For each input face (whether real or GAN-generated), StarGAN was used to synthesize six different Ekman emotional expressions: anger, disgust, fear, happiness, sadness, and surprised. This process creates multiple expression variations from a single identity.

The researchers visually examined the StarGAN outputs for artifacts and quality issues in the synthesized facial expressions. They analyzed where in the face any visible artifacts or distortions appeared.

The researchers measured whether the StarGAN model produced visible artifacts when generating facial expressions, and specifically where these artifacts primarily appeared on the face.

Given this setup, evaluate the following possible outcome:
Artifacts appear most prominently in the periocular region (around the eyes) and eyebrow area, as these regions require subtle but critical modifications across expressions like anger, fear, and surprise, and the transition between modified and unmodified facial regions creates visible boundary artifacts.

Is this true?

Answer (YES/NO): NO